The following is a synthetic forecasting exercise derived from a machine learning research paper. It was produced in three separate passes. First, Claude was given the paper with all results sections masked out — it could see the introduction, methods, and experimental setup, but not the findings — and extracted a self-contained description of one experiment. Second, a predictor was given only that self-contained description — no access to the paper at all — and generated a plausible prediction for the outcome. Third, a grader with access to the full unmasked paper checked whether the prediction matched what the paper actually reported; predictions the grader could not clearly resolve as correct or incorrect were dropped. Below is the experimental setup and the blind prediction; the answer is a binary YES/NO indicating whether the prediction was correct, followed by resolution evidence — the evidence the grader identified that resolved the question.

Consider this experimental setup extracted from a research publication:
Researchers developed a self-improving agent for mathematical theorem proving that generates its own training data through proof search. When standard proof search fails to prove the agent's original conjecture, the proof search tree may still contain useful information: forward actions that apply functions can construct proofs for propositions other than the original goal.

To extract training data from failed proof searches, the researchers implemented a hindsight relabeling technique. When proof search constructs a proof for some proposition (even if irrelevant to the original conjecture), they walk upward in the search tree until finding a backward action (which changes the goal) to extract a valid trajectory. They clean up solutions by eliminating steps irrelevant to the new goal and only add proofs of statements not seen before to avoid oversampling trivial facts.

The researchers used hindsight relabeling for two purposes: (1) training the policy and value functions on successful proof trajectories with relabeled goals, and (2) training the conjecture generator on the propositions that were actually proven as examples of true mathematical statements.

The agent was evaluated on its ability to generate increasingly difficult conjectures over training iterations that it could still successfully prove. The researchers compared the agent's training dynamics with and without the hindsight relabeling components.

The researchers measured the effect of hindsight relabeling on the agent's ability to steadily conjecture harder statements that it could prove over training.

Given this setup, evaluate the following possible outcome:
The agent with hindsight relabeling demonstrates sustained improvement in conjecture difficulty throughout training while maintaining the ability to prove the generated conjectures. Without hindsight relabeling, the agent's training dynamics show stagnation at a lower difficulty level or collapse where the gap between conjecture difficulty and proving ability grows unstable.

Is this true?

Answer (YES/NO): YES